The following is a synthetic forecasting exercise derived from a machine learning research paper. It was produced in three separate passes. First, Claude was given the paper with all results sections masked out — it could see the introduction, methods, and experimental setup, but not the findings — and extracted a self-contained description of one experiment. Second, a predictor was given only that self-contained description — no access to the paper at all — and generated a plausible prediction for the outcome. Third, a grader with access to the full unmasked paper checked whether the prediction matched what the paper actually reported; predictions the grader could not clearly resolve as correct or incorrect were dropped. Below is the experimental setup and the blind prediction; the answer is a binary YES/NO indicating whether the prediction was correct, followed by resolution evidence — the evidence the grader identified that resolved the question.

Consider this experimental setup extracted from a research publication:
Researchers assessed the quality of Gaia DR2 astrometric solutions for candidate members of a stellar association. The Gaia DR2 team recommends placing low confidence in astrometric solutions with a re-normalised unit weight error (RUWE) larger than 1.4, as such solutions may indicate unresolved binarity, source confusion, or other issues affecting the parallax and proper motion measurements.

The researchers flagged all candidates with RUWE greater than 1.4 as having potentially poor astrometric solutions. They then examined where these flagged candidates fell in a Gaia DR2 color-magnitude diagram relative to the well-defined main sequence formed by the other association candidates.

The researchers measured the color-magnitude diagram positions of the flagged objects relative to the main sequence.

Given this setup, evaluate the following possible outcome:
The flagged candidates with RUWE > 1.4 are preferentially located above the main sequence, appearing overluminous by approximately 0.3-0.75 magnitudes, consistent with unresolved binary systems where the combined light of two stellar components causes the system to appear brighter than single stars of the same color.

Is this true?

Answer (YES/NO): NO